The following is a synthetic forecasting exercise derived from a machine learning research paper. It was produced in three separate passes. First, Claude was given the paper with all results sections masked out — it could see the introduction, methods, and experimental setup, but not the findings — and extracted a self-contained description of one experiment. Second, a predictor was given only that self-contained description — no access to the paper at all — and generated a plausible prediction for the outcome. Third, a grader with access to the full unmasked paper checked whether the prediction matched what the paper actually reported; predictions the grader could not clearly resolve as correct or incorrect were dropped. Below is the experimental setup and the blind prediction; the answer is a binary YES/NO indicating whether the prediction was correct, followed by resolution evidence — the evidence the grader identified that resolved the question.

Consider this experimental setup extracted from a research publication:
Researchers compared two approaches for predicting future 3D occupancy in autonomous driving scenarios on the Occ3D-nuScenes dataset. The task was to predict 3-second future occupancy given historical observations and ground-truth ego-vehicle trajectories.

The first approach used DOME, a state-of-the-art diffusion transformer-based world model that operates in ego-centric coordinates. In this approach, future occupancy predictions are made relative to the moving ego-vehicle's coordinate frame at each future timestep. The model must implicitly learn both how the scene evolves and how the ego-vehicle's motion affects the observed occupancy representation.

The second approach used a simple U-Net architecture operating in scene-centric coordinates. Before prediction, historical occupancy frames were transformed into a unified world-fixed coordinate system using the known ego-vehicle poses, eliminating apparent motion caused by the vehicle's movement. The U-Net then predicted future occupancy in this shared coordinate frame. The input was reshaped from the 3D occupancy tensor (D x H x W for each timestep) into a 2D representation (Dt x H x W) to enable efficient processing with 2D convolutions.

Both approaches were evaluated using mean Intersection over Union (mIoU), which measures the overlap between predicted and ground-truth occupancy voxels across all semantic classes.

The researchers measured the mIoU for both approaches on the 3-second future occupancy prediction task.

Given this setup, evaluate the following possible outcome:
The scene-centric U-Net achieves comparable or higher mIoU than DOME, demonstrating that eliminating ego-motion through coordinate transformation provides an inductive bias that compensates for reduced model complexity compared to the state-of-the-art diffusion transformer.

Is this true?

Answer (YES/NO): YES